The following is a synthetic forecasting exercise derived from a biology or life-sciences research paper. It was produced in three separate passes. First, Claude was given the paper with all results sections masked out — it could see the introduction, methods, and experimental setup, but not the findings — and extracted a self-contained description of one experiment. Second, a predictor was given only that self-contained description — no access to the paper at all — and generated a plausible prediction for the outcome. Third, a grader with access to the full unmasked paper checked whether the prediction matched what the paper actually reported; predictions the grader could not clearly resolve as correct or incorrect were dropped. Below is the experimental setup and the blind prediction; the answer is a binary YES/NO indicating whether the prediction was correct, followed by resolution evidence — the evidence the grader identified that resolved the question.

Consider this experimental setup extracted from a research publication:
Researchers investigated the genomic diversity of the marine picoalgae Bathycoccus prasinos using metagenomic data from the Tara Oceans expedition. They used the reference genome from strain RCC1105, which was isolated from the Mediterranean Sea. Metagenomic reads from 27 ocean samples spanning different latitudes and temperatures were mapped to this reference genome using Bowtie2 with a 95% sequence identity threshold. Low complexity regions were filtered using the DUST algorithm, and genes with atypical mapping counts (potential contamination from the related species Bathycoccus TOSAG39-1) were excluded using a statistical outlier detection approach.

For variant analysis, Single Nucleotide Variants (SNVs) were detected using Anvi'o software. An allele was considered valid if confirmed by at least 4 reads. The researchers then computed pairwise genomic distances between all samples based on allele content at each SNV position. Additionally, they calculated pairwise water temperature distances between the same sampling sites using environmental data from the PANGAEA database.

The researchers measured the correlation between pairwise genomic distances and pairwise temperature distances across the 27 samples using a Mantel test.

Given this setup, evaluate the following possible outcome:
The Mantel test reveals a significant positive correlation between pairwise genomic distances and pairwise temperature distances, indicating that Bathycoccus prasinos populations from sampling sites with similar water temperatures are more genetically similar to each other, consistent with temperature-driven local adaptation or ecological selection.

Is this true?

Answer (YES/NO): YES